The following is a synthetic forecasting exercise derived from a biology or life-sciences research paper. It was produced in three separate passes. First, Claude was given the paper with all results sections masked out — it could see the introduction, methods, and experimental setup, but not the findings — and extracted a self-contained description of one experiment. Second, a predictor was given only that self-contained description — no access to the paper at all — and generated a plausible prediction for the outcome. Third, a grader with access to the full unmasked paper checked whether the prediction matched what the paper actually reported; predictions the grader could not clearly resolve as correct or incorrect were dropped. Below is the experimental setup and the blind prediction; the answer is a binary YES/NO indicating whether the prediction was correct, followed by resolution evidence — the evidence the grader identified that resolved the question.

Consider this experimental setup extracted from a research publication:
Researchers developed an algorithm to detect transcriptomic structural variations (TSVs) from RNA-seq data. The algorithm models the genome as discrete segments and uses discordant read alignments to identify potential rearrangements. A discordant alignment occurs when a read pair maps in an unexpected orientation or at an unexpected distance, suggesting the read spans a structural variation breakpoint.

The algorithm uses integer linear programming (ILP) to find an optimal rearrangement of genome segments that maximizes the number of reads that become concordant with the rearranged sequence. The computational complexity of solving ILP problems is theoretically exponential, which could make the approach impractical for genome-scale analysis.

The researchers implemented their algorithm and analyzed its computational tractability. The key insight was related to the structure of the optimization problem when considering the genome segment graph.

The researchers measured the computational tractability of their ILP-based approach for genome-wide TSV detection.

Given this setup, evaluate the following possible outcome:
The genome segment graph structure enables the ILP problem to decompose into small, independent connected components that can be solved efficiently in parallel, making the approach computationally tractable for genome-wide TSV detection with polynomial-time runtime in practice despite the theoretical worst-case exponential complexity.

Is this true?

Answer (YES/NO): YES